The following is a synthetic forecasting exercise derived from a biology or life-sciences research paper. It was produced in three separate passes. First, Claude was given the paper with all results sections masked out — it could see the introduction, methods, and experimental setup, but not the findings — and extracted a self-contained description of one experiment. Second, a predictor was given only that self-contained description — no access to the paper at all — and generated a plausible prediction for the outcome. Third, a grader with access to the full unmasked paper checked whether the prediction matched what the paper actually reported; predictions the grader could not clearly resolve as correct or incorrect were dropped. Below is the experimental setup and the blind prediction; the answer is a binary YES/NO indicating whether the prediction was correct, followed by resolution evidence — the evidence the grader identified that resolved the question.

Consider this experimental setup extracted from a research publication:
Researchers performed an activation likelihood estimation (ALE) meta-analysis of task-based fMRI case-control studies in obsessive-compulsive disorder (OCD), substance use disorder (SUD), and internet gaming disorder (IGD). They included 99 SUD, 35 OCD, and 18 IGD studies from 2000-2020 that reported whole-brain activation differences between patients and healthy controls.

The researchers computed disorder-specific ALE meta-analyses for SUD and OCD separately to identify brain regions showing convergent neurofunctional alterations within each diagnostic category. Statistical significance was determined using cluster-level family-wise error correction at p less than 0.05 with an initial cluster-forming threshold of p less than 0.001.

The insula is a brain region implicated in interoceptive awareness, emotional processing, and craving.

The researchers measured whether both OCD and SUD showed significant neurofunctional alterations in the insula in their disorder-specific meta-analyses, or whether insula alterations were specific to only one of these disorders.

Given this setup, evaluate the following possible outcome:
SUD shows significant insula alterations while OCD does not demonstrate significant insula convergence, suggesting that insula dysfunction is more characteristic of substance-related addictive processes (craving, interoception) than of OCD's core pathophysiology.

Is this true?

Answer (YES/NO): NO